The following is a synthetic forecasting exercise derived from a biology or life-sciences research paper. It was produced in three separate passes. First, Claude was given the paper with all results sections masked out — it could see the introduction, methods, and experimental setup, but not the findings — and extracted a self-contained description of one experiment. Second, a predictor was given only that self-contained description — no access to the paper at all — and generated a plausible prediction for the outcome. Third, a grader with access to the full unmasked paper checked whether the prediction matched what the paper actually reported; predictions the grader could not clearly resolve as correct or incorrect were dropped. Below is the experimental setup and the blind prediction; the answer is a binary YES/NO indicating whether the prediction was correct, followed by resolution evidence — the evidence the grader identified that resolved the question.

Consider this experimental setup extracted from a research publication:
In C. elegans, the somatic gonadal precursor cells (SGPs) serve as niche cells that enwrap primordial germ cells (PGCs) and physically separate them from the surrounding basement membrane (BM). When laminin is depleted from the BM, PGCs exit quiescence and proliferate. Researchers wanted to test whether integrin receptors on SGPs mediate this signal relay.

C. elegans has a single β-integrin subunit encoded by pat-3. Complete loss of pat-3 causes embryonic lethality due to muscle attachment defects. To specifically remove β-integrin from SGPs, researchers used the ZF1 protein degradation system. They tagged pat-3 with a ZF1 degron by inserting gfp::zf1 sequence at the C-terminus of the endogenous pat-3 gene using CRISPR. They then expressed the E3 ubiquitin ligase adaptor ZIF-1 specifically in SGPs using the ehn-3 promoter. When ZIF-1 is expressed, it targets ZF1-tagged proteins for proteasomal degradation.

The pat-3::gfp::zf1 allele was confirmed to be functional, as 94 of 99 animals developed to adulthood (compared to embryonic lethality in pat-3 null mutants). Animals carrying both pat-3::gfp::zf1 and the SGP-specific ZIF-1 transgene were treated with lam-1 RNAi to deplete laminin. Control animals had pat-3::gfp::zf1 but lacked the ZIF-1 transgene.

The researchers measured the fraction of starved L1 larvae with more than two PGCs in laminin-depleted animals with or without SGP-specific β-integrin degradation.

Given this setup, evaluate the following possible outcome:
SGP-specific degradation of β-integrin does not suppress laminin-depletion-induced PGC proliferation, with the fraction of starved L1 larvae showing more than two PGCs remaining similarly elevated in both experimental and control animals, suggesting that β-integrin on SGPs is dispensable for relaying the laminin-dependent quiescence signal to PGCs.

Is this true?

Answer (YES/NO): NO